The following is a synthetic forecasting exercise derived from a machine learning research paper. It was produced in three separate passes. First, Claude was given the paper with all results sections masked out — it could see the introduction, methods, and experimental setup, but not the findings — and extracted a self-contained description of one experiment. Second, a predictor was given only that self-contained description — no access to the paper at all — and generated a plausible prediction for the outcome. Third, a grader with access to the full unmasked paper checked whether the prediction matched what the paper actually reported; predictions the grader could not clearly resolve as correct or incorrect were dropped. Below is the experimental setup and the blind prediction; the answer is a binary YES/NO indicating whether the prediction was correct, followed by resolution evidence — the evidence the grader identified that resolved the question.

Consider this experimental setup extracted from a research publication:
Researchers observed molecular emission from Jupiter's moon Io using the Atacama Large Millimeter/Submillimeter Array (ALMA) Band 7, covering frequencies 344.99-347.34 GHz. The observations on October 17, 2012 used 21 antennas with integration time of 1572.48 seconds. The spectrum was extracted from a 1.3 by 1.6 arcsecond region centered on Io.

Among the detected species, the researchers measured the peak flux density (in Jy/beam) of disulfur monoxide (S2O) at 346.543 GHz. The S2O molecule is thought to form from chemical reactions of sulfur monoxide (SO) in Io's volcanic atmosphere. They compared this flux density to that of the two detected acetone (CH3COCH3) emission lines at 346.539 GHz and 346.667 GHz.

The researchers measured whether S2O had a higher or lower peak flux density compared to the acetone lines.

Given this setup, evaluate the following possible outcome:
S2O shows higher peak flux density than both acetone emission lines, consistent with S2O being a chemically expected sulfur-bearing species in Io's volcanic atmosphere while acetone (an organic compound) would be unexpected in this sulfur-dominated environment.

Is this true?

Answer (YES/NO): NO